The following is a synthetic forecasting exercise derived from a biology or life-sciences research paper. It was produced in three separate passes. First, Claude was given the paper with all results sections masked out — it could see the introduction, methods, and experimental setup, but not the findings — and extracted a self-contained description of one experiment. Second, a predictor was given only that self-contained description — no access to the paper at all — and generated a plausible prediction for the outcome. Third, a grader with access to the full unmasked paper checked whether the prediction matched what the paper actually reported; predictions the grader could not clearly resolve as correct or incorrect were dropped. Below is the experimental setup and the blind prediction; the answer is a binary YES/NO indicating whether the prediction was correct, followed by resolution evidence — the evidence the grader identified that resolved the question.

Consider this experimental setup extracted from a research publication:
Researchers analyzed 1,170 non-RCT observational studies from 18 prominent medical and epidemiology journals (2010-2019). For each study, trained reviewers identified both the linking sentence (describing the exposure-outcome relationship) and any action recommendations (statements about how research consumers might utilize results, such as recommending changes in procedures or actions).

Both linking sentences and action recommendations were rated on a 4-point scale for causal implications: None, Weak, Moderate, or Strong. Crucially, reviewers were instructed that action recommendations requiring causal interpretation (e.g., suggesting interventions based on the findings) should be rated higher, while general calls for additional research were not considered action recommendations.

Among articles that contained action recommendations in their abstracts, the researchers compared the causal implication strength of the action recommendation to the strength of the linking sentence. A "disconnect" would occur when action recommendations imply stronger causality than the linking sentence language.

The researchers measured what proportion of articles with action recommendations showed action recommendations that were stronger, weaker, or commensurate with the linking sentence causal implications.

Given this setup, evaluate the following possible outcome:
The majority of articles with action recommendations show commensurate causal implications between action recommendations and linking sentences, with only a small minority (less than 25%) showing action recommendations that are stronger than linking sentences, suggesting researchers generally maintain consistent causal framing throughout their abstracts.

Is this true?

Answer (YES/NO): NO